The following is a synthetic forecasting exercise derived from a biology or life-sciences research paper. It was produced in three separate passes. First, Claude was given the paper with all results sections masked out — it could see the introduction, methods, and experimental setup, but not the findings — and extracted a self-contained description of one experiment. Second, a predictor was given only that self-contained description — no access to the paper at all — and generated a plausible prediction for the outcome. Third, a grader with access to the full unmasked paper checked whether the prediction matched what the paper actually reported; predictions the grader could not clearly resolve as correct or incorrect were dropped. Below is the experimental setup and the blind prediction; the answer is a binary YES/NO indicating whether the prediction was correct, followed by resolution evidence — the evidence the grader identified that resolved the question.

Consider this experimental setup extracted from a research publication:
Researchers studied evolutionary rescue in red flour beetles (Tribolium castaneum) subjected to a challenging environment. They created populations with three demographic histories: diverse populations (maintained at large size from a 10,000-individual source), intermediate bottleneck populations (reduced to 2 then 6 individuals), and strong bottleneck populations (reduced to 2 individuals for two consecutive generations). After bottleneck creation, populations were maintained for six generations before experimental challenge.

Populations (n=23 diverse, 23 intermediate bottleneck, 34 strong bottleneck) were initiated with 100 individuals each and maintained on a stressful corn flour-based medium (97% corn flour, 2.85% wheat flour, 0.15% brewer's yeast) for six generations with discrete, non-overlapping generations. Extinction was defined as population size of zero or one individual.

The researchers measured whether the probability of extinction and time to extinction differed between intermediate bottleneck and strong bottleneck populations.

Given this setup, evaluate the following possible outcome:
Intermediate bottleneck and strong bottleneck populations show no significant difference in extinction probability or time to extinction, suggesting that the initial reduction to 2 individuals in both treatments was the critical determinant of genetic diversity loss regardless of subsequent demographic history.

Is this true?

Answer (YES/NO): YES